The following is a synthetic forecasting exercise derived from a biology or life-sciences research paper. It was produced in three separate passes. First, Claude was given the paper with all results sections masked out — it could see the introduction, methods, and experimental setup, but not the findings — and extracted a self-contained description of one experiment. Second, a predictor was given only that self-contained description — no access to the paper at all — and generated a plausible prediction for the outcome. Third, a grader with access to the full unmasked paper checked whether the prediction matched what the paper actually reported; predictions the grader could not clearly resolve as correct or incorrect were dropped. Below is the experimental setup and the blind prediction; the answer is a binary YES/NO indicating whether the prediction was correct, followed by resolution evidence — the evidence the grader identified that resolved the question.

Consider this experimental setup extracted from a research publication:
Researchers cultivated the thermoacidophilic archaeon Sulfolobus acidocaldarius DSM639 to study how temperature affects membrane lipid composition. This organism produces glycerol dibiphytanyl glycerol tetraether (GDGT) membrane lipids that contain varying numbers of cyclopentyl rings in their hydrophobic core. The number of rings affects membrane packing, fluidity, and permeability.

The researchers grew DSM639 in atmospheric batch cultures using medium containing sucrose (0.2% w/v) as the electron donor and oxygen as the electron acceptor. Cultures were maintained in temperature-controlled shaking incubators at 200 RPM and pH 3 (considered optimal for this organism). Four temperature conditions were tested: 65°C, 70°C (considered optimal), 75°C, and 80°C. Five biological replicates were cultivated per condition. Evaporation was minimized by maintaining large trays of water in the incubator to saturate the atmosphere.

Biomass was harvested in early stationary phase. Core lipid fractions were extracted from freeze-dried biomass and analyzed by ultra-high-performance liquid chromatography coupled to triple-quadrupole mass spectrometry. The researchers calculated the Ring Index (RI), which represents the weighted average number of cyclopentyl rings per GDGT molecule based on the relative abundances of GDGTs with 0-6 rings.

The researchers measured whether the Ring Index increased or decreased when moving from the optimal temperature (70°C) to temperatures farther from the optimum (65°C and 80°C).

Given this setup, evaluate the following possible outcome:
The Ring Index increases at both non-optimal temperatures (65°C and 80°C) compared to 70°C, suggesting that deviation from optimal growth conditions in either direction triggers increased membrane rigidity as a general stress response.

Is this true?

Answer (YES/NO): NO